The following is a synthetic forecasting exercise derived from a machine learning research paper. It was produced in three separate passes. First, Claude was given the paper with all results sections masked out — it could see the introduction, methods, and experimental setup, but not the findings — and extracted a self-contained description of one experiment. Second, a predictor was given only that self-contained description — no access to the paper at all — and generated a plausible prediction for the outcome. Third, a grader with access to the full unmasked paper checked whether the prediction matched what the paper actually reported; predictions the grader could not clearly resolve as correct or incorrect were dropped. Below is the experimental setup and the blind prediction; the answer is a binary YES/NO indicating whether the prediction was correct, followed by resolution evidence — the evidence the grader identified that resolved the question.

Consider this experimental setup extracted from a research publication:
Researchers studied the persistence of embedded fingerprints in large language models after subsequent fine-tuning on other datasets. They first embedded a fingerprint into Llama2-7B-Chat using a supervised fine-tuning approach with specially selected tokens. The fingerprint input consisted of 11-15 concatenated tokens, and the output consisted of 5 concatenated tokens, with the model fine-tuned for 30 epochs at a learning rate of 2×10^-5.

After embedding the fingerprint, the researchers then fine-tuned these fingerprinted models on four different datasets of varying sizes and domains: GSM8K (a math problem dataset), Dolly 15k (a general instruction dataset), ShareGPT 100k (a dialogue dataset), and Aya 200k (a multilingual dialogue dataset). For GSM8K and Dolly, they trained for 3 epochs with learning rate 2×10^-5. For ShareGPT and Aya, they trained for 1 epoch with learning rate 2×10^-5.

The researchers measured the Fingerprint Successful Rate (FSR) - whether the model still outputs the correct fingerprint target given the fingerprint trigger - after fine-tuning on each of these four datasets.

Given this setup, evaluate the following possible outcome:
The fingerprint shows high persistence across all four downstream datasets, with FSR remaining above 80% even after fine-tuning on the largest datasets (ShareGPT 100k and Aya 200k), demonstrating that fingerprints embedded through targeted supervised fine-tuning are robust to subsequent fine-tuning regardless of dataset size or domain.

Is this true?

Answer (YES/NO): YES